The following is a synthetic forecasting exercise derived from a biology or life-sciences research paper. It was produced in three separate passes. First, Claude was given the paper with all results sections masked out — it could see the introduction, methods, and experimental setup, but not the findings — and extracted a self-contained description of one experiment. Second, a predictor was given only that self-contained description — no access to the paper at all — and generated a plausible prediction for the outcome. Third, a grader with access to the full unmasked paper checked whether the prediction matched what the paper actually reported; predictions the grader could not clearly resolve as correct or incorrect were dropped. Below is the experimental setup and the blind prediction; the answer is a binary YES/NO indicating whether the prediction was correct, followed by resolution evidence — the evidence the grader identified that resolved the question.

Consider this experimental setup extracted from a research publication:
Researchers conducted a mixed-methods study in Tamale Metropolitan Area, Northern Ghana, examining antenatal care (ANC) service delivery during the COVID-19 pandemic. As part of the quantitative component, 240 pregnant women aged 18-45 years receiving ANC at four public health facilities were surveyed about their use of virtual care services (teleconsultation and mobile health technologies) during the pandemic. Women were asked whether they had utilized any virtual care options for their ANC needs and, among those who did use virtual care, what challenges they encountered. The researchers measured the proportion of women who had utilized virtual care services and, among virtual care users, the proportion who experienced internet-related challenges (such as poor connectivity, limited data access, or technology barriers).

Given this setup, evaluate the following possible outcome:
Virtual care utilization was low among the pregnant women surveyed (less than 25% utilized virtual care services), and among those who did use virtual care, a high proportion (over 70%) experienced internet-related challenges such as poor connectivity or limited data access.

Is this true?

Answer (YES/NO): NO